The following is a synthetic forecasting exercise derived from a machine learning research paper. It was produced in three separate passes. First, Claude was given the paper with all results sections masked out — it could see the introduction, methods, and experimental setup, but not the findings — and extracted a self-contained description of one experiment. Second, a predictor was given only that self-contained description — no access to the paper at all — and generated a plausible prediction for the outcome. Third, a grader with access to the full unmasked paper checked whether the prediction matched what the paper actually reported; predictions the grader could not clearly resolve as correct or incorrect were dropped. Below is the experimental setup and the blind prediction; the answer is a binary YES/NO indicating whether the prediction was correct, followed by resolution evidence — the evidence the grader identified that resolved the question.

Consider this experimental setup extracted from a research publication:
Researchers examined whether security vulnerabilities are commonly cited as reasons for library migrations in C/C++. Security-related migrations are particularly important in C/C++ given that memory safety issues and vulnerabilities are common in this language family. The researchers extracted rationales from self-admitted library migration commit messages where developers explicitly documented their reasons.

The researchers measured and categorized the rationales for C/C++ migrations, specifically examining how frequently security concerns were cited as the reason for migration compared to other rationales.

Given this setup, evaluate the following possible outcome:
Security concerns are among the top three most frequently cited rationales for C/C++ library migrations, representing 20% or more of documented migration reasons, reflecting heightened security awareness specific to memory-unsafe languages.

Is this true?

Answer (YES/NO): NO